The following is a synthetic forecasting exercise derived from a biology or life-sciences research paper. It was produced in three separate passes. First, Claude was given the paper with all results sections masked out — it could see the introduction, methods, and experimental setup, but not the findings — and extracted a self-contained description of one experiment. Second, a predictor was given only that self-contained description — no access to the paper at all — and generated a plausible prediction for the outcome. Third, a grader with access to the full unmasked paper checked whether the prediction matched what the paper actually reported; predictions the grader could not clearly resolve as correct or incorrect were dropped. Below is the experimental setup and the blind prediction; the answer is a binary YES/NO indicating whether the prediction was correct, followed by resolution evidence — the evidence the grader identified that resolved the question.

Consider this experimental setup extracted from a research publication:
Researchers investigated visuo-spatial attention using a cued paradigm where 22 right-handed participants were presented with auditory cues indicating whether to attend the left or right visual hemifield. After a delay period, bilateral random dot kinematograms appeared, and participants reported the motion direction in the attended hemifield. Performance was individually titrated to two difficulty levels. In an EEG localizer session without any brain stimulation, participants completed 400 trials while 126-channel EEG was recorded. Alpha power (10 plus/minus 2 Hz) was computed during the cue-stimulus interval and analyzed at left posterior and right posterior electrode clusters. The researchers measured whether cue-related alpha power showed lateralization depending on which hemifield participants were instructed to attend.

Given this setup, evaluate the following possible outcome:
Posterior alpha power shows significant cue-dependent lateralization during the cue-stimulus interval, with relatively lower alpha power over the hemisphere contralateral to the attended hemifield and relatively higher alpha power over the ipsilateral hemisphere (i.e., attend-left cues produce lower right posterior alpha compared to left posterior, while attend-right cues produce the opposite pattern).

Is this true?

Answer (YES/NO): YES